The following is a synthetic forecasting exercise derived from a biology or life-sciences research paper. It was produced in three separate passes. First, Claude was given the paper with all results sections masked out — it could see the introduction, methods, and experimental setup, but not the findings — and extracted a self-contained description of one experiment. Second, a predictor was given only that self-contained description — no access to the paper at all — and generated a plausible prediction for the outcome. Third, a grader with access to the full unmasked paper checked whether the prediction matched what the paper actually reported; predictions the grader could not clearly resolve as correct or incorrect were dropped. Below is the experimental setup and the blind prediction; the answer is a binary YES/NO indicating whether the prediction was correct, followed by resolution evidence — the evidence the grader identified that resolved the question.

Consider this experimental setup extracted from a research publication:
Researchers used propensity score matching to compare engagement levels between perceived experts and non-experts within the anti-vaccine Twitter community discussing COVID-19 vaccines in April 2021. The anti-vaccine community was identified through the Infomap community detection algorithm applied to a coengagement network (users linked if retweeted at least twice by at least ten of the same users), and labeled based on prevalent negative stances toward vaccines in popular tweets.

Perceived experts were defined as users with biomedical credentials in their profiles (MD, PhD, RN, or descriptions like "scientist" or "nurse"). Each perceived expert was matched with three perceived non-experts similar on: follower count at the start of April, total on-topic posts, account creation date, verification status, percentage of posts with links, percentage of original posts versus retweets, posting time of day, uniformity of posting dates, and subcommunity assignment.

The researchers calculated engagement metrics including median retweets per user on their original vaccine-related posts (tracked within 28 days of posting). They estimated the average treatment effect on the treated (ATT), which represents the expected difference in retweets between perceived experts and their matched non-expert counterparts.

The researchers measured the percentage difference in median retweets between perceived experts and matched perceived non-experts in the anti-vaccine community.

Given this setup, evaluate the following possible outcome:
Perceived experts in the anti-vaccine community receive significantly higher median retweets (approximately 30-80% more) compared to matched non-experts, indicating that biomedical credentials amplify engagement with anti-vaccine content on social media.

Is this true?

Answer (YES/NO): NO